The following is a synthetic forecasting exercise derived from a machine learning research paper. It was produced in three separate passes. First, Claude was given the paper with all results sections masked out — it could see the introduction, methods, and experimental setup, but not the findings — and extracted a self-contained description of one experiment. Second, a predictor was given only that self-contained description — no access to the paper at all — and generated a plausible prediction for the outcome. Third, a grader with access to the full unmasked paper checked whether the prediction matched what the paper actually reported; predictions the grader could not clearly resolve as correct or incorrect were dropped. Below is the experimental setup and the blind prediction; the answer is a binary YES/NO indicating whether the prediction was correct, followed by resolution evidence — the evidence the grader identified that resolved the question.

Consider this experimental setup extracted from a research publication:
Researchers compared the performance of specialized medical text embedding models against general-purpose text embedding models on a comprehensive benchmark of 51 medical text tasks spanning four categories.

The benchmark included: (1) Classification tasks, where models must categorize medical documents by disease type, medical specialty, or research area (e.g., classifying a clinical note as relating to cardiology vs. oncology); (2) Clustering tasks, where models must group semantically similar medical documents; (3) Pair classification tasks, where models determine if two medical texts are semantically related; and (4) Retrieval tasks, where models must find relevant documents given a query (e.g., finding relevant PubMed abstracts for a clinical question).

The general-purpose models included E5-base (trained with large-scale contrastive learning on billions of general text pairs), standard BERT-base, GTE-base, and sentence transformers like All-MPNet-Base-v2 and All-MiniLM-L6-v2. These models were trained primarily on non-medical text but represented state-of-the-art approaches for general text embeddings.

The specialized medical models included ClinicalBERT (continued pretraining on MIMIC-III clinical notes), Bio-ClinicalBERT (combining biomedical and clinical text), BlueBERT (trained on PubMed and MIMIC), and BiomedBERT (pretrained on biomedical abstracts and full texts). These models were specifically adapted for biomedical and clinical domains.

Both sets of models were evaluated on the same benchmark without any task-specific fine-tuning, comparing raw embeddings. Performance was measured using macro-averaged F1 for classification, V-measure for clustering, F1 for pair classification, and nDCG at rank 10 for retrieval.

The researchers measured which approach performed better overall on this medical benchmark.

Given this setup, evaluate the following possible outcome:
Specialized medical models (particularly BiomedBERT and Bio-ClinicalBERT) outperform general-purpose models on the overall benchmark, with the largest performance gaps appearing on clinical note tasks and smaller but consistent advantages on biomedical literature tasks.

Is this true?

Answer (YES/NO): NO